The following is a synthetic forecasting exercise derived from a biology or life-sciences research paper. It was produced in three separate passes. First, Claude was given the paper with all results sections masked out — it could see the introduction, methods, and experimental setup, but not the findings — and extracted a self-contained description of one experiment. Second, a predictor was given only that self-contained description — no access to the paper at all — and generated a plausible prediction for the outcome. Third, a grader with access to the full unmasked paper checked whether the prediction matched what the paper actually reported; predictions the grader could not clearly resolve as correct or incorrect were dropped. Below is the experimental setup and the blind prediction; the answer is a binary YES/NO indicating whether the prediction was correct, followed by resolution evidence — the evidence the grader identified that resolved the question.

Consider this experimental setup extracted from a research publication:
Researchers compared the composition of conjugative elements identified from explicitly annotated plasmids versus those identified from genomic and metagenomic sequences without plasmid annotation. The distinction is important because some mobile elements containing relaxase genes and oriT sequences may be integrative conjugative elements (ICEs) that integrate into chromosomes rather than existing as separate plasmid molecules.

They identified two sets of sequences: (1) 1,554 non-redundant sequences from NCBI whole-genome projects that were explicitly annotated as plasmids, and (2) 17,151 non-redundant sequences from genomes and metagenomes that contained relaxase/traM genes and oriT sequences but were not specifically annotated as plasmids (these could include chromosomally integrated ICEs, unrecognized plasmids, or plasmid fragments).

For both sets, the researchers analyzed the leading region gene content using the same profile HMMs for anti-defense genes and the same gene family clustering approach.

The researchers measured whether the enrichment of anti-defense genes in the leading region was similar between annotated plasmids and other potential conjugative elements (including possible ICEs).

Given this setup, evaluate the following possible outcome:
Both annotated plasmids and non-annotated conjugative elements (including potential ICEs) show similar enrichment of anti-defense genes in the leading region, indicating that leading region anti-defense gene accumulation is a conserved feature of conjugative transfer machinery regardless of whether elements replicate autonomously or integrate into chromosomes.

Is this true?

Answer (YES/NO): YES